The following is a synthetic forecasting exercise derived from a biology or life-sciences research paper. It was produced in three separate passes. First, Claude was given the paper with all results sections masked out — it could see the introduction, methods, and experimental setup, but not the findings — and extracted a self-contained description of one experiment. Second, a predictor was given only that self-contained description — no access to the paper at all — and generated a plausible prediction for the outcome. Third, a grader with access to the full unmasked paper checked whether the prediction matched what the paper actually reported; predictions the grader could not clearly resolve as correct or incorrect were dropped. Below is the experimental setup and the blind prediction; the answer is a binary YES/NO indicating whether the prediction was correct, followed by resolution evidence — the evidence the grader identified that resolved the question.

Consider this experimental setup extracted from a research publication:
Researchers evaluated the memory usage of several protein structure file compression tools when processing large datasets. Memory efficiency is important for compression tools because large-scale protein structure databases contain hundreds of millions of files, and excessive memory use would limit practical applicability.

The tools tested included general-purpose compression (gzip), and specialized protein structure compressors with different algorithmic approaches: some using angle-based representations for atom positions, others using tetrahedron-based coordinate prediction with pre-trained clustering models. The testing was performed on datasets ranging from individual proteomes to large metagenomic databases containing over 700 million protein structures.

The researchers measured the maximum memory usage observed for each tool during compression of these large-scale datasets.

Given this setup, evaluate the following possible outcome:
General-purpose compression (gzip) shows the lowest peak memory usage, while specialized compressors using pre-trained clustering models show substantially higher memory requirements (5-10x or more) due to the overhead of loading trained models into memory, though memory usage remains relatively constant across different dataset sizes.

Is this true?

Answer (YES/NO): YES